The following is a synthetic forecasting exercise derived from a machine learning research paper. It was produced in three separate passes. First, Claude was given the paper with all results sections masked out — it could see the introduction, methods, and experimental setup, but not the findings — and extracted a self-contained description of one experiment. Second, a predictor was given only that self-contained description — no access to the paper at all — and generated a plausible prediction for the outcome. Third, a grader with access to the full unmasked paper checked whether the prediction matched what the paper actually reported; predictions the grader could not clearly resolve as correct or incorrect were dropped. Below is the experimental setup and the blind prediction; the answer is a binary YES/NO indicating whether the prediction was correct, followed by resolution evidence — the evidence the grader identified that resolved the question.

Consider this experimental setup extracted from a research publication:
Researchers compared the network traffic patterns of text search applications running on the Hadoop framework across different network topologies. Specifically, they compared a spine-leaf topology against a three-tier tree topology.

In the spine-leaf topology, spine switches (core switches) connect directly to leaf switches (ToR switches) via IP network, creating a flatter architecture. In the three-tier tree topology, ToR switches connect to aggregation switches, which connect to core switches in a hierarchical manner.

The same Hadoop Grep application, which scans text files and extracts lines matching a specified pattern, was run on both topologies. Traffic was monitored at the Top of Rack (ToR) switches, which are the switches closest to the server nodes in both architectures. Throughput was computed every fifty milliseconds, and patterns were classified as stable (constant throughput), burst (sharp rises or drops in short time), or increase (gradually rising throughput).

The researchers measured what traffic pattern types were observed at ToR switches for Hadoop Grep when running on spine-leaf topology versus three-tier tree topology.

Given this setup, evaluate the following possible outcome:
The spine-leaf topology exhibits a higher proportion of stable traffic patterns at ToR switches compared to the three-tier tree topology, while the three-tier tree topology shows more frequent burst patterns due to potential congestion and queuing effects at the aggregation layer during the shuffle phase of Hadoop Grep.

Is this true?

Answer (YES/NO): NO